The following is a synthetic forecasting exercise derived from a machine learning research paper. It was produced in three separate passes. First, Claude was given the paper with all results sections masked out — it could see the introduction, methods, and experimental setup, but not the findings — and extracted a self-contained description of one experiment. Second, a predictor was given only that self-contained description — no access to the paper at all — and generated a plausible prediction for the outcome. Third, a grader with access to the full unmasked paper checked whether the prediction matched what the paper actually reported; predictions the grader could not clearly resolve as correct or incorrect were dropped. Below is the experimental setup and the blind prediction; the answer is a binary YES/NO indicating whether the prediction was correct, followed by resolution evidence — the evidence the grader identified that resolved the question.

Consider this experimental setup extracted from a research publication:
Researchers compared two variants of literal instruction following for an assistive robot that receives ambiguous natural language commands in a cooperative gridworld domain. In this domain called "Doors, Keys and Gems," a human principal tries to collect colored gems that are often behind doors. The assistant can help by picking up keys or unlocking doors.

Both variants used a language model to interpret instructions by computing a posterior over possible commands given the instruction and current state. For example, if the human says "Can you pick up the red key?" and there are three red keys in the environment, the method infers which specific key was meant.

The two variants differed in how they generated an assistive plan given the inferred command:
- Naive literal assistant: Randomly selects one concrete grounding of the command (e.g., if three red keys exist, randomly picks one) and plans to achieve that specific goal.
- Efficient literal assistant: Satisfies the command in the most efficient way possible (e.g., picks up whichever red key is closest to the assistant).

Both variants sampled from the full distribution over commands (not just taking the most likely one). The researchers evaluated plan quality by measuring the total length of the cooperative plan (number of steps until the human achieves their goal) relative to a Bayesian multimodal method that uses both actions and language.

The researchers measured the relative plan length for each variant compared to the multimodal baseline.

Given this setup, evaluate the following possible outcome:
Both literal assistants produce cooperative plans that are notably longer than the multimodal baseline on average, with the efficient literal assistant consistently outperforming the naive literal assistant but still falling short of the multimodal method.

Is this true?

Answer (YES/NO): NO